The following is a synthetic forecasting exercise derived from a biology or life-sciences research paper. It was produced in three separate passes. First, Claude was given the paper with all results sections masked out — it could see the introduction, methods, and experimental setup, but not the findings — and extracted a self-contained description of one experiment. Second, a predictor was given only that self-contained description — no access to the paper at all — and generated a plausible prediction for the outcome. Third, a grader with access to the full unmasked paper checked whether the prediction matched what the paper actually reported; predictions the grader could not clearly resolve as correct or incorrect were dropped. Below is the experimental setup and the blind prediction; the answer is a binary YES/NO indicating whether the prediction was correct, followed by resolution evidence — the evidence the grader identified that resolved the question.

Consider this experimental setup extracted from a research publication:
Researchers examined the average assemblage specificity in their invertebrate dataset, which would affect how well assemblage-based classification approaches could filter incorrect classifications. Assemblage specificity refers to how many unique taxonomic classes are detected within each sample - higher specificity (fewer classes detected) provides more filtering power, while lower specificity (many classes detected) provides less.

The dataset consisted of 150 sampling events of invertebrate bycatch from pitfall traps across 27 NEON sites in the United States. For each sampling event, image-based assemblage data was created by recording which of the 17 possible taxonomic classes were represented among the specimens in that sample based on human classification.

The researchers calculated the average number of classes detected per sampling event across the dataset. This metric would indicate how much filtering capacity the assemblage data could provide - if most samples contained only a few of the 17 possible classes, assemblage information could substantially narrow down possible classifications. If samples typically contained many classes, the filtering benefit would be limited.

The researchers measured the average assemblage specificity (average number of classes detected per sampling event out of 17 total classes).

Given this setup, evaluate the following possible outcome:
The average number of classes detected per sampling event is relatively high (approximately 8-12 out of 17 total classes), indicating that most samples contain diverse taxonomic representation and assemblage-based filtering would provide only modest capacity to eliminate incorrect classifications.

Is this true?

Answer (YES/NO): YES